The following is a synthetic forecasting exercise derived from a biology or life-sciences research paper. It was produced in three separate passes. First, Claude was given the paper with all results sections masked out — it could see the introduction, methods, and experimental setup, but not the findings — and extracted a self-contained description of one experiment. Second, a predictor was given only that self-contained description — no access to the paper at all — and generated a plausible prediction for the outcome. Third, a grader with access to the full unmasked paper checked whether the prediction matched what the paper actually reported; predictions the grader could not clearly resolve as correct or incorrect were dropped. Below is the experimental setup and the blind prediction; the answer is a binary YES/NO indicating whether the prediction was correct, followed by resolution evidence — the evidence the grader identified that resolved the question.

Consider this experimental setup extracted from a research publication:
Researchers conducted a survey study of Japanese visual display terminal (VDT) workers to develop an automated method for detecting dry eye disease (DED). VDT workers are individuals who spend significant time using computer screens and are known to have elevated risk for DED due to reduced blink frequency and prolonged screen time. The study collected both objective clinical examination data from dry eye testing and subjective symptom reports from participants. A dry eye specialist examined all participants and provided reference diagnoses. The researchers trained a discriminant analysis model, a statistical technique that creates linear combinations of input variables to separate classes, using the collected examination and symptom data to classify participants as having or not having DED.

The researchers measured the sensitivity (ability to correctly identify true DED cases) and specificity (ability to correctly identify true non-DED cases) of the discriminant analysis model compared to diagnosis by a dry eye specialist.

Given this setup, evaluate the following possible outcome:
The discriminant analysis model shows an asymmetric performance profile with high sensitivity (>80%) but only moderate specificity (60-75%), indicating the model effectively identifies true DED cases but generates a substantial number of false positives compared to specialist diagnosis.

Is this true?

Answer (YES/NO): NO